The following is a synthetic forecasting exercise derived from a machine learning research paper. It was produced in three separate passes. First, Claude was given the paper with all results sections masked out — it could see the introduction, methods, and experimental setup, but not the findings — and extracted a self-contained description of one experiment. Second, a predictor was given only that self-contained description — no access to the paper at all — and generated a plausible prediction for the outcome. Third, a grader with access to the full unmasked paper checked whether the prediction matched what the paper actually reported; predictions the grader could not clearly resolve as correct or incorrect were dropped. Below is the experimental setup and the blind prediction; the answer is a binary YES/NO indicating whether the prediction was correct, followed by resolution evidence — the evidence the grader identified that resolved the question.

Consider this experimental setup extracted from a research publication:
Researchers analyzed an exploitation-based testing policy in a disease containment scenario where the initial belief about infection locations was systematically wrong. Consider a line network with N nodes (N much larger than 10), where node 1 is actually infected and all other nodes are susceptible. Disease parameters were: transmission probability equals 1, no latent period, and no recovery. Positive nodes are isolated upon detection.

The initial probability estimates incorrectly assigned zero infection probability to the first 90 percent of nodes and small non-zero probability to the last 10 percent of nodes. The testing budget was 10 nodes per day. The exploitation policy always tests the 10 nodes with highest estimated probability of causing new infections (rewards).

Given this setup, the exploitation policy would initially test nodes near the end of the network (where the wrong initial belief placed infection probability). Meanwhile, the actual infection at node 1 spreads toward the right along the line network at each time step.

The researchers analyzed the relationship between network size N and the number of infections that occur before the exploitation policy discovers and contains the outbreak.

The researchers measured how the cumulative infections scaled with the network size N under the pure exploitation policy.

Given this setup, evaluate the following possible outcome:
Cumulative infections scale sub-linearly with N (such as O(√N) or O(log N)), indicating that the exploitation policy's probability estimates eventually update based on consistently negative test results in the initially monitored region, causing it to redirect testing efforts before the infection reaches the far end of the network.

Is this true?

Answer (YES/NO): NO